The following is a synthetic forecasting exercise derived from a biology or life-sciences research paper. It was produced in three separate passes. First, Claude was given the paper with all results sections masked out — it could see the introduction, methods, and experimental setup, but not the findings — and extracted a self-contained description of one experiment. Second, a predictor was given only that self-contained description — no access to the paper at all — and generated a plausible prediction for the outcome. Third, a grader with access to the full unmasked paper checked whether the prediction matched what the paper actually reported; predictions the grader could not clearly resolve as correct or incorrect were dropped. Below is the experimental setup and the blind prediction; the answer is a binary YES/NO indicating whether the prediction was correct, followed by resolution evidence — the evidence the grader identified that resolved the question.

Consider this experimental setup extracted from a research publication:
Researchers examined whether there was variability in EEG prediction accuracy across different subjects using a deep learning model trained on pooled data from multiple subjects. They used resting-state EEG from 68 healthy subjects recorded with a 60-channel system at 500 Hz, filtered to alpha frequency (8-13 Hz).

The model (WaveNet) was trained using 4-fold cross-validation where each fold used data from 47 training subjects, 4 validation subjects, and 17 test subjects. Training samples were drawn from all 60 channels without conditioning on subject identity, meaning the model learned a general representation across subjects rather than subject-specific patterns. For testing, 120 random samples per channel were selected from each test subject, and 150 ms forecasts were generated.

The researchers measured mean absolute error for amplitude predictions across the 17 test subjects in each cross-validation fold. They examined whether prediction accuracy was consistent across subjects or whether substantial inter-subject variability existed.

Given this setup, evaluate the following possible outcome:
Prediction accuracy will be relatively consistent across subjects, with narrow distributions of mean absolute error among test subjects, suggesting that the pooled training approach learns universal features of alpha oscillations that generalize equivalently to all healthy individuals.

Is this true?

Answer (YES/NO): NO